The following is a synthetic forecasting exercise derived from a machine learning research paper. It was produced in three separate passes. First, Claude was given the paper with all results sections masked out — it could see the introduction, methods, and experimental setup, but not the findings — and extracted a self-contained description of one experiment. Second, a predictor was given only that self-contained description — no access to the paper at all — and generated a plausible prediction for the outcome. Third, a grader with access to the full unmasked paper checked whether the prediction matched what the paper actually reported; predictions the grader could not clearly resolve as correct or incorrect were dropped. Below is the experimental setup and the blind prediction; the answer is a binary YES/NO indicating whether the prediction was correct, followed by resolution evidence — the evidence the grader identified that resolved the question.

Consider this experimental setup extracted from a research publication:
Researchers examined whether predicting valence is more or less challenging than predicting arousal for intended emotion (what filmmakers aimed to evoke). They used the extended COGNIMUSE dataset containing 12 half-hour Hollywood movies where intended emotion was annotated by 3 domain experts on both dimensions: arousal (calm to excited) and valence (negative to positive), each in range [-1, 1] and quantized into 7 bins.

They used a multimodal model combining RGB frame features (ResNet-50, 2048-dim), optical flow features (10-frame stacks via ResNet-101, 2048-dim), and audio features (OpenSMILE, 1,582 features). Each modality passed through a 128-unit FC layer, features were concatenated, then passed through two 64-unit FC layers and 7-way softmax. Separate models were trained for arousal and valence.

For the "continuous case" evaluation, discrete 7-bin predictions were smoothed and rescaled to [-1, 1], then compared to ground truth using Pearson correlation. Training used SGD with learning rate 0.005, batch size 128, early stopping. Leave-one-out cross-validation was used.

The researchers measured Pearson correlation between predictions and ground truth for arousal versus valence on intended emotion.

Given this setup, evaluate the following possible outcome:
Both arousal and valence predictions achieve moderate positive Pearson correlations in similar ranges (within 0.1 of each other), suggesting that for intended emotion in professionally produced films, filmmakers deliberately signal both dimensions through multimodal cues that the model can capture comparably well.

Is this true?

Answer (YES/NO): NO